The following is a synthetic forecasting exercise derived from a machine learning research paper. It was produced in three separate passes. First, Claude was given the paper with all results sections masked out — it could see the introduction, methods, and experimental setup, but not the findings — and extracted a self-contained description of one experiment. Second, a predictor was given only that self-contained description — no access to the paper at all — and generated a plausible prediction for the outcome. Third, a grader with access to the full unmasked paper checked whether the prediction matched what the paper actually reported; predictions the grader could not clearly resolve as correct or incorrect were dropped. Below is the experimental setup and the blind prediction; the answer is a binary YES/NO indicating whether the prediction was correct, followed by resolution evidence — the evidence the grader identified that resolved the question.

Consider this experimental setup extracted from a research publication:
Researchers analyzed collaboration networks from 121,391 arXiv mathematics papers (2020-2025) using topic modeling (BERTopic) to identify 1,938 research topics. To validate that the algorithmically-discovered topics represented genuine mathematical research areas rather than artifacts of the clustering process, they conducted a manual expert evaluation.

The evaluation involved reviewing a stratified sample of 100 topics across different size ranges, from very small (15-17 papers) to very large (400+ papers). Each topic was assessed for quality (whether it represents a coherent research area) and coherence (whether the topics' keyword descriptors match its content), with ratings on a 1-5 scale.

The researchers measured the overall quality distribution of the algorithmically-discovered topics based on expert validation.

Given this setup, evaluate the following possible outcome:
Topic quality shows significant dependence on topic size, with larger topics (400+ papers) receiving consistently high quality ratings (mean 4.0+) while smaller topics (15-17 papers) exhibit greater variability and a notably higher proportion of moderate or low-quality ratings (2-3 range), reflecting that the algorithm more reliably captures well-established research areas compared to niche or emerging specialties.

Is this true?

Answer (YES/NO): NO